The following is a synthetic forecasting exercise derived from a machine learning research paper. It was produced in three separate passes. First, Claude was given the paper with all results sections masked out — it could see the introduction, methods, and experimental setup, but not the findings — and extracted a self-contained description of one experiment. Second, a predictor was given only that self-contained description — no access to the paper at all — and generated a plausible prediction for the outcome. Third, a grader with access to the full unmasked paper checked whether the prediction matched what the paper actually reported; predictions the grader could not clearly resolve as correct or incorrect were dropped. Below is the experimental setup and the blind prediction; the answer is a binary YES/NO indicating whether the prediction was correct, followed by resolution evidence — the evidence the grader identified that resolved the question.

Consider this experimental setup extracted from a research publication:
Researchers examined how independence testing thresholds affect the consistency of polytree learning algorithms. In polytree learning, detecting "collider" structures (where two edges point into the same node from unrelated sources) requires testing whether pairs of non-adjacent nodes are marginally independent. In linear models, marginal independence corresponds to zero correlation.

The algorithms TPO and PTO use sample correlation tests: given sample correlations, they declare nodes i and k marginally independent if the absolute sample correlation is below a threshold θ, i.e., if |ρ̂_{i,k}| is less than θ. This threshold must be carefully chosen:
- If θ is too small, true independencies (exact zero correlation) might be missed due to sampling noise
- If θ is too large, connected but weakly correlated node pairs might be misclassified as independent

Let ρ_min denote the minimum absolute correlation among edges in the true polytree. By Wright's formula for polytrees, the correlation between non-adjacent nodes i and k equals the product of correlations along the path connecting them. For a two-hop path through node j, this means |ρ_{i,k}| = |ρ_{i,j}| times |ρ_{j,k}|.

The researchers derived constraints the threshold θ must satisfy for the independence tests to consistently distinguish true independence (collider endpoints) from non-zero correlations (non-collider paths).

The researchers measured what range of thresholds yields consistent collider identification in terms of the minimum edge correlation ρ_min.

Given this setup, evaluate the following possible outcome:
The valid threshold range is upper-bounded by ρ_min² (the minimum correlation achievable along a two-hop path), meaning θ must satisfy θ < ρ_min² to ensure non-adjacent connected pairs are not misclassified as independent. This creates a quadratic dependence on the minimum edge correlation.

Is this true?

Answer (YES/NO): YES